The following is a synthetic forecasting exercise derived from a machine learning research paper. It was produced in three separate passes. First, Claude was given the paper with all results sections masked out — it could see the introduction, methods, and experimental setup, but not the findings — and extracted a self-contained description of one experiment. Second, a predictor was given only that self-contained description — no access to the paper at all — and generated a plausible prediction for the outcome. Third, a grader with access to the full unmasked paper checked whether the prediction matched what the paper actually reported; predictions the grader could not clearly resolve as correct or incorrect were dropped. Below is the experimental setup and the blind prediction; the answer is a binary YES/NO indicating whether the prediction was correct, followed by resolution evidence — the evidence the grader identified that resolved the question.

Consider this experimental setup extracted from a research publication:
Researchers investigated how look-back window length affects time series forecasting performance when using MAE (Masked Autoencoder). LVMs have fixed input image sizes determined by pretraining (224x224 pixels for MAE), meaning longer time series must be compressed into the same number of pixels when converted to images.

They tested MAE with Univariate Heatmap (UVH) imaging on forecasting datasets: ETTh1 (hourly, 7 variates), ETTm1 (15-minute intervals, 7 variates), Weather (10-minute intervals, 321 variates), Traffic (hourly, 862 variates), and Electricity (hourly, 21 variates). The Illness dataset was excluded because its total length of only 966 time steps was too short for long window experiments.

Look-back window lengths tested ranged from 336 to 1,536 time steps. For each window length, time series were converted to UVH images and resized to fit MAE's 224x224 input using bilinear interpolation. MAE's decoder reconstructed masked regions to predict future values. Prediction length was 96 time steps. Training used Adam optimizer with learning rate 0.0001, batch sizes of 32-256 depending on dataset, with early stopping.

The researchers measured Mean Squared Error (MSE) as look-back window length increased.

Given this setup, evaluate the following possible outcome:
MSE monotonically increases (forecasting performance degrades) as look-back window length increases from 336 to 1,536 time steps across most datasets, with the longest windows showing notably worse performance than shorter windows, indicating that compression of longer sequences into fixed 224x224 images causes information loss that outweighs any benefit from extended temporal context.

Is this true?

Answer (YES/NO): NO